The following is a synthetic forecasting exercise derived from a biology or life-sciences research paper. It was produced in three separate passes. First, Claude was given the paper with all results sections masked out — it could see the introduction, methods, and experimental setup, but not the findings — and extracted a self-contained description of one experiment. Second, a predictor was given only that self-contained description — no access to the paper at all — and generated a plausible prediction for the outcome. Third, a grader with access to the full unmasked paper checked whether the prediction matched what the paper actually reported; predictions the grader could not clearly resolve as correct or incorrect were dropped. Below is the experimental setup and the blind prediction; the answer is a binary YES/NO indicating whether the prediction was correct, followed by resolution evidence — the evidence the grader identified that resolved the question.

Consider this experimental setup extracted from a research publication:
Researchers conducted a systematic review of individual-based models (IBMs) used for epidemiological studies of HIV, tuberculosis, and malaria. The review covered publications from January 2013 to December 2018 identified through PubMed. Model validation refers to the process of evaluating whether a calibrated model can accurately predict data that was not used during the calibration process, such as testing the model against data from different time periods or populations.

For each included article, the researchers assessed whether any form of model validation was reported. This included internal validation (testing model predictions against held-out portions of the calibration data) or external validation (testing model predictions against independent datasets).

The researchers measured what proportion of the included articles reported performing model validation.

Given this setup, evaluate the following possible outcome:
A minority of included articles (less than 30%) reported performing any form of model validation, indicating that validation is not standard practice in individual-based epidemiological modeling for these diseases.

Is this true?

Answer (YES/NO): NO